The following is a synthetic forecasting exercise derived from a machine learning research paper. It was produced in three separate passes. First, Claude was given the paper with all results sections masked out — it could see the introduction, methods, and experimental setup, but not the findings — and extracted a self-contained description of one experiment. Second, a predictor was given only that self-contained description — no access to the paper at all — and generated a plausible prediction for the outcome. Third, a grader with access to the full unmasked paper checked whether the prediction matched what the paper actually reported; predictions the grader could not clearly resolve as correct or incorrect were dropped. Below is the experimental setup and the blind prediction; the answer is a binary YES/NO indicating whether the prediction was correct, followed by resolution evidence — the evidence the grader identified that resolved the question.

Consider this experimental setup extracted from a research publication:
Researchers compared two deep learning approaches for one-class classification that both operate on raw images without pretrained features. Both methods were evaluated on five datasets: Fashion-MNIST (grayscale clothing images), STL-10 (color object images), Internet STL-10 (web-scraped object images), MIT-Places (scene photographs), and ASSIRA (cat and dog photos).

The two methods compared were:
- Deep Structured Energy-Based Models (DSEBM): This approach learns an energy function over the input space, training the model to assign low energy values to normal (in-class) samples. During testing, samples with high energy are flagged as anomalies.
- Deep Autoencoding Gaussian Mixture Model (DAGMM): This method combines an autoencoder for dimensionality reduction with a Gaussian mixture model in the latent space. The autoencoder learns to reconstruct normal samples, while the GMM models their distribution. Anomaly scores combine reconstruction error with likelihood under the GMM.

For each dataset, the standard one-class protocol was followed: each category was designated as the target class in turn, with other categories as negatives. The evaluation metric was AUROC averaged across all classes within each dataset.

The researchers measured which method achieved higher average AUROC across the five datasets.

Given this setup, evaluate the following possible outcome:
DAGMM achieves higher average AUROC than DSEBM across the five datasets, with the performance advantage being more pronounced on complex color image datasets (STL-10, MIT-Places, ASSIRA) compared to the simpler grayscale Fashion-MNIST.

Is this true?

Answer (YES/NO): NO